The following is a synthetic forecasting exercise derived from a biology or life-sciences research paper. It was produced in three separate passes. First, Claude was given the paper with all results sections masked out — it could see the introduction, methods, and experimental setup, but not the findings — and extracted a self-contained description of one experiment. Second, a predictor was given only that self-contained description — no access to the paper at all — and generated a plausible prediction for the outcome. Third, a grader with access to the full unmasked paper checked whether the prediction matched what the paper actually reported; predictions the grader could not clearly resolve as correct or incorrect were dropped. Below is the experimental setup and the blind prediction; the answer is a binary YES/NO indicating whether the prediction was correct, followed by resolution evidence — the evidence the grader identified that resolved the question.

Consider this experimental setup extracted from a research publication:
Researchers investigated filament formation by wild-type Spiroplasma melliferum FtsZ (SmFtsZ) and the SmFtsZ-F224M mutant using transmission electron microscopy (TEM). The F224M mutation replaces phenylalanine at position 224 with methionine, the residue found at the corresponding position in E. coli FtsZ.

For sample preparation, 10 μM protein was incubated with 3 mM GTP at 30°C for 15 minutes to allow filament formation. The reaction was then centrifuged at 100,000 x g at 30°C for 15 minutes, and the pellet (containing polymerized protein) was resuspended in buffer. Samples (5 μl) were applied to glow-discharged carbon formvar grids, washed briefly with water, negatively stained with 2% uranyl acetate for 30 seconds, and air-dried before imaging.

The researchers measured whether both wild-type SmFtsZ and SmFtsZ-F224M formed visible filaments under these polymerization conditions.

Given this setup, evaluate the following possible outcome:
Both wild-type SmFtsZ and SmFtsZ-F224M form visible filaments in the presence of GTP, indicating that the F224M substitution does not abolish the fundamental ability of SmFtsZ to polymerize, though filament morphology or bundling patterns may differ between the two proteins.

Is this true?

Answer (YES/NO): YES